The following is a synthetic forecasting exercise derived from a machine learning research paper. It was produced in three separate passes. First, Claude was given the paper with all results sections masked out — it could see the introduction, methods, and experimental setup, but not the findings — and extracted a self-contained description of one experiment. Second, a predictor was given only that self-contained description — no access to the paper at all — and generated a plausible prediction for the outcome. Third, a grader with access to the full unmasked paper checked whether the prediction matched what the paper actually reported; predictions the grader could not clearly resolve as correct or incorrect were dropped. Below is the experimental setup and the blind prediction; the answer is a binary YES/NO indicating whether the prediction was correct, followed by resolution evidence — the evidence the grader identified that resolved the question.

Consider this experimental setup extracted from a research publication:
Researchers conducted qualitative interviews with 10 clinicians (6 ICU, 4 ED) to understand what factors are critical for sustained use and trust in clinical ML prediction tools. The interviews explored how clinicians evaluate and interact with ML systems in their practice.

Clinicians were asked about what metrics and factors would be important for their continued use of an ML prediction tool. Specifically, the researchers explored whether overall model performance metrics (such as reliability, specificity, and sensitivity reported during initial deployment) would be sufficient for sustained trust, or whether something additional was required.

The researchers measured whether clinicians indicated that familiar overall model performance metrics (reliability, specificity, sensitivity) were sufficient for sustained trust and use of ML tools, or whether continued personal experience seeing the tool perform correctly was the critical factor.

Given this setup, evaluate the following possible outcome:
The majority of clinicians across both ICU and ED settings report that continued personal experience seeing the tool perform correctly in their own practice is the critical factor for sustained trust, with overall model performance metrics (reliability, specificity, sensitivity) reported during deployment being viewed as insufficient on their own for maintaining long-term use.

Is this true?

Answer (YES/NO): YES